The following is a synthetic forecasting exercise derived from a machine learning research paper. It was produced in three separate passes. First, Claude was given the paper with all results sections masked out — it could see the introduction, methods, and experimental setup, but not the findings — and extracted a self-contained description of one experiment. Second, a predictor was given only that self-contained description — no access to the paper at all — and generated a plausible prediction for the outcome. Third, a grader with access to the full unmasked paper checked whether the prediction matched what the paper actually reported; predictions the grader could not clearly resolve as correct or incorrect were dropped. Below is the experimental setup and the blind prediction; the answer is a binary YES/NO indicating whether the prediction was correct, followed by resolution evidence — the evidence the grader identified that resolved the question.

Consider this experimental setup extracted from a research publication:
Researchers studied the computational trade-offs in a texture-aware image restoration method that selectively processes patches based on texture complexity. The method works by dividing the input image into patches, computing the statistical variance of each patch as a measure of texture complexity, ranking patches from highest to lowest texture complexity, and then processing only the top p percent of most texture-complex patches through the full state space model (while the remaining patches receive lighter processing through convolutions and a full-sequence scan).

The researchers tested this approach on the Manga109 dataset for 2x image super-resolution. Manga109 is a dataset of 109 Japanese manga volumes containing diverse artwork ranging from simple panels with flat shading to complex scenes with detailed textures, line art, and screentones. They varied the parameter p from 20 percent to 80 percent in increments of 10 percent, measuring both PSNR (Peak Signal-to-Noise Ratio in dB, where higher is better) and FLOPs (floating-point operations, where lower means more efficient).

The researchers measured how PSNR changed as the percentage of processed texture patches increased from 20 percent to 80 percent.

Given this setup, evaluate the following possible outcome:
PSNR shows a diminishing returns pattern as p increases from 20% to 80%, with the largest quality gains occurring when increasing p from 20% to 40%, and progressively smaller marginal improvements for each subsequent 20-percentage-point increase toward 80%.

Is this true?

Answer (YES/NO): YES